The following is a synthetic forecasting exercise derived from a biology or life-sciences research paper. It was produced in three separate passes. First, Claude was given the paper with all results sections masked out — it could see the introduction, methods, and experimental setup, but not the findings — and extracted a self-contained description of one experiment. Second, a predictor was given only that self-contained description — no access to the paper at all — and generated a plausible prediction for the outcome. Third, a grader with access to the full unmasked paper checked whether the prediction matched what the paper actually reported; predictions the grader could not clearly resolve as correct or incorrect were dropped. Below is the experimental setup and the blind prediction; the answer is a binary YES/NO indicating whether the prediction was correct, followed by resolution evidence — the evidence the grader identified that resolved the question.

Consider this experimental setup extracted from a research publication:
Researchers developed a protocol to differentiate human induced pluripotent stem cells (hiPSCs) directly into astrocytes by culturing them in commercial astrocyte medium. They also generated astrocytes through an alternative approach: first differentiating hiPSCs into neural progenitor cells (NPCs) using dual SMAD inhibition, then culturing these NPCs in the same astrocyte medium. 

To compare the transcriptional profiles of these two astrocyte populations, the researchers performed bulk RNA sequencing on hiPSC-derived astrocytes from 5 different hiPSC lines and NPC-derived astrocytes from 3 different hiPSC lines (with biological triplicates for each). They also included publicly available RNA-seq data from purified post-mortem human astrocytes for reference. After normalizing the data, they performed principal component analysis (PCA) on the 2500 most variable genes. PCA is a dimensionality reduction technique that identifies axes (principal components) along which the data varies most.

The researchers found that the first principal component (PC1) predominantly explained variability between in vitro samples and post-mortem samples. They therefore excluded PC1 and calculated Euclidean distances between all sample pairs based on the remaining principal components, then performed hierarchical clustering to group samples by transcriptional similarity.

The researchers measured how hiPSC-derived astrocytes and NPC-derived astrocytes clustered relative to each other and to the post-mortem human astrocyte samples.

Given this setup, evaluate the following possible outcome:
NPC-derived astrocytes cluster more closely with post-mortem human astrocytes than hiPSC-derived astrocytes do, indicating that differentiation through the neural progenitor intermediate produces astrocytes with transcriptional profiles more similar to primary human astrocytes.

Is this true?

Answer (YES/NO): NO